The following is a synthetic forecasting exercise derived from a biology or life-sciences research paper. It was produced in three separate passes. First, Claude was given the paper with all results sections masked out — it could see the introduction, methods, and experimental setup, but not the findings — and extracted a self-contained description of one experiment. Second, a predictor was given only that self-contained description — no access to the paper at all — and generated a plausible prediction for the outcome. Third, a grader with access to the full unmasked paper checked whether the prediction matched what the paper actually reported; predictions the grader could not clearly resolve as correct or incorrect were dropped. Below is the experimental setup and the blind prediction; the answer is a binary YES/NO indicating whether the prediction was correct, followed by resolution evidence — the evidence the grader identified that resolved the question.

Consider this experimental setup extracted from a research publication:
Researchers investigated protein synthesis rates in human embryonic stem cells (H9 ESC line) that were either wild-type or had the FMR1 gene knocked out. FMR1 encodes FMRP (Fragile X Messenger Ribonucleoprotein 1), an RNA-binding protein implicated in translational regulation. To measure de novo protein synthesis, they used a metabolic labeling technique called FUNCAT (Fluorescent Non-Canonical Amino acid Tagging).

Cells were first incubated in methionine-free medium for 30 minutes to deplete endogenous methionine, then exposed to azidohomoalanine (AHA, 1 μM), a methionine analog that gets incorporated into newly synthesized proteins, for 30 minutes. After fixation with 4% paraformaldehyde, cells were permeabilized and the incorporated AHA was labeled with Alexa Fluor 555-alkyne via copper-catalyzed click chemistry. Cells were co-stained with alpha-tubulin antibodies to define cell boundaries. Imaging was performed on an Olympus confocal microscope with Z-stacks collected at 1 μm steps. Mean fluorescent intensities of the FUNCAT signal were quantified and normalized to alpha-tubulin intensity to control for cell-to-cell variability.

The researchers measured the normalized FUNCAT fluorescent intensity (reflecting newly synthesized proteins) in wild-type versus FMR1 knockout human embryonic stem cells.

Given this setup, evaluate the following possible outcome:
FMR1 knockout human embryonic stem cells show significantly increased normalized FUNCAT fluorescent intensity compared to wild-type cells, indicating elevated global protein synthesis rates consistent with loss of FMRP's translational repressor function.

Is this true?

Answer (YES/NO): YES